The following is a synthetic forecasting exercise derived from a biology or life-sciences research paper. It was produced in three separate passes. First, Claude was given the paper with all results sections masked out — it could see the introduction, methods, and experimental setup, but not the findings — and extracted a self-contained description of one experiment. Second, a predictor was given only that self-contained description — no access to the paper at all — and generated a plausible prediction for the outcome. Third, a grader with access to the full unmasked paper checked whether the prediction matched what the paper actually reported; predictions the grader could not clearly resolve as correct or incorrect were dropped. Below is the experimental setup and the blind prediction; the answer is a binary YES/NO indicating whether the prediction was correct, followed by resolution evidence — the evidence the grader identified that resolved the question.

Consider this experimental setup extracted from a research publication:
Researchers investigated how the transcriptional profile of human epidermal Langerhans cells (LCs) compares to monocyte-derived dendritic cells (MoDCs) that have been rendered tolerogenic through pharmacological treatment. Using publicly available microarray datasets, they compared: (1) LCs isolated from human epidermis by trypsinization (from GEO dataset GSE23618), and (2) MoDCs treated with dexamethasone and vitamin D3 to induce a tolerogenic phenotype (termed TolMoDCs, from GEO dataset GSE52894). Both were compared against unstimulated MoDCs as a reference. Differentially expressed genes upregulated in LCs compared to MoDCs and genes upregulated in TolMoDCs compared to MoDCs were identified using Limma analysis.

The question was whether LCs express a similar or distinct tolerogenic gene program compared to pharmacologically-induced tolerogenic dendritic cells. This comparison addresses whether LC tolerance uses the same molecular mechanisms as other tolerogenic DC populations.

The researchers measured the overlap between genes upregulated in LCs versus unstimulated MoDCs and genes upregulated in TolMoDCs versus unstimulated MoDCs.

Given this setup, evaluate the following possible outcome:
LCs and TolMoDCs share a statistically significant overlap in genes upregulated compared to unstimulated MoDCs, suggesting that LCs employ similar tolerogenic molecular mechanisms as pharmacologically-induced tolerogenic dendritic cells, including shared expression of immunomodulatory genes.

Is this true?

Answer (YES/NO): NO